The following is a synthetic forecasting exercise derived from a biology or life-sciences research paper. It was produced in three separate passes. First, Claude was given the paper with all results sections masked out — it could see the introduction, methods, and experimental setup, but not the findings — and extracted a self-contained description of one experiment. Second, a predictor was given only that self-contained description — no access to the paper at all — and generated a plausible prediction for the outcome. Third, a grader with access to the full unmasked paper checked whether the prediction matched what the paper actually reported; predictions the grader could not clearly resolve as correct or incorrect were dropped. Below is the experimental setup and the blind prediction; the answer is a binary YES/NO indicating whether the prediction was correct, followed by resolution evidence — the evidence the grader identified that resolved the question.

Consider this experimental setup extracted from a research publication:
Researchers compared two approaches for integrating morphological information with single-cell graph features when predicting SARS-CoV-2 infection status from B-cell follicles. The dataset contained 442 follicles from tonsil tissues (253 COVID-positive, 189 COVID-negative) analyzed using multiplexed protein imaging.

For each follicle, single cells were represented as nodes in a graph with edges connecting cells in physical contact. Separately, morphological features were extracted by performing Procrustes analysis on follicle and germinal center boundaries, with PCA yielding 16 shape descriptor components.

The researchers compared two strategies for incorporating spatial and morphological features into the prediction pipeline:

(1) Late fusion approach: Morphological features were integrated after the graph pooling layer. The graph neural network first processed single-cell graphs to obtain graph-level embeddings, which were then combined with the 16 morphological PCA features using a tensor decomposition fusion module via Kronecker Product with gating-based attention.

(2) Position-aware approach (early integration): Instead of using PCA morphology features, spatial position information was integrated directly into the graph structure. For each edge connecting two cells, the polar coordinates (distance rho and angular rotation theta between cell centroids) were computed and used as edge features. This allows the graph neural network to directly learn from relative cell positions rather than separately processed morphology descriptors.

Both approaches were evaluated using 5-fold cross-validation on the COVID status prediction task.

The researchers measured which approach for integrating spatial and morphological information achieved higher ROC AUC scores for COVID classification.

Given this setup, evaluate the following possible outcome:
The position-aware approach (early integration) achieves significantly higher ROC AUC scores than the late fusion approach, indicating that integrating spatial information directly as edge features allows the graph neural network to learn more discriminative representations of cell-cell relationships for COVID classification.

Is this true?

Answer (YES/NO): NO